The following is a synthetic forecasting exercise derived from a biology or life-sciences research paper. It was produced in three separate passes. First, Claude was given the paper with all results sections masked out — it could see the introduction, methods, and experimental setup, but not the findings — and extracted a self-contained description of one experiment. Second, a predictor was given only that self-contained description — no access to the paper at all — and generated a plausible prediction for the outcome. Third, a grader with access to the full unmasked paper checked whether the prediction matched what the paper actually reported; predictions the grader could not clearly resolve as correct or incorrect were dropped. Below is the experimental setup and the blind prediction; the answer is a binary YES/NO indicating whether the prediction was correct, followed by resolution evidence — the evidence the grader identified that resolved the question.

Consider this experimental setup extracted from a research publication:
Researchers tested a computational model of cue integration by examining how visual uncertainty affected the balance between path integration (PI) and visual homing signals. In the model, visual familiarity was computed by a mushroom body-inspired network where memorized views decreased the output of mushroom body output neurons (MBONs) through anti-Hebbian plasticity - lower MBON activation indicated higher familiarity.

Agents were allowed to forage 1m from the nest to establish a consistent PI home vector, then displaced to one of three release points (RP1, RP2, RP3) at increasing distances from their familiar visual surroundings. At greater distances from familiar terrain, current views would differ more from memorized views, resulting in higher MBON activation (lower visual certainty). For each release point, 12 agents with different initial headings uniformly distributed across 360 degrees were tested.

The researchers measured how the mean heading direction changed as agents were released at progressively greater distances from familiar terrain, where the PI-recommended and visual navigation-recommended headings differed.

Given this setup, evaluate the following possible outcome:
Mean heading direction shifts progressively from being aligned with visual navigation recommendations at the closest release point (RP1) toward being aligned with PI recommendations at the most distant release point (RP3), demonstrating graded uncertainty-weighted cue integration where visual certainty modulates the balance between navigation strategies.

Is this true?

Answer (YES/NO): YES